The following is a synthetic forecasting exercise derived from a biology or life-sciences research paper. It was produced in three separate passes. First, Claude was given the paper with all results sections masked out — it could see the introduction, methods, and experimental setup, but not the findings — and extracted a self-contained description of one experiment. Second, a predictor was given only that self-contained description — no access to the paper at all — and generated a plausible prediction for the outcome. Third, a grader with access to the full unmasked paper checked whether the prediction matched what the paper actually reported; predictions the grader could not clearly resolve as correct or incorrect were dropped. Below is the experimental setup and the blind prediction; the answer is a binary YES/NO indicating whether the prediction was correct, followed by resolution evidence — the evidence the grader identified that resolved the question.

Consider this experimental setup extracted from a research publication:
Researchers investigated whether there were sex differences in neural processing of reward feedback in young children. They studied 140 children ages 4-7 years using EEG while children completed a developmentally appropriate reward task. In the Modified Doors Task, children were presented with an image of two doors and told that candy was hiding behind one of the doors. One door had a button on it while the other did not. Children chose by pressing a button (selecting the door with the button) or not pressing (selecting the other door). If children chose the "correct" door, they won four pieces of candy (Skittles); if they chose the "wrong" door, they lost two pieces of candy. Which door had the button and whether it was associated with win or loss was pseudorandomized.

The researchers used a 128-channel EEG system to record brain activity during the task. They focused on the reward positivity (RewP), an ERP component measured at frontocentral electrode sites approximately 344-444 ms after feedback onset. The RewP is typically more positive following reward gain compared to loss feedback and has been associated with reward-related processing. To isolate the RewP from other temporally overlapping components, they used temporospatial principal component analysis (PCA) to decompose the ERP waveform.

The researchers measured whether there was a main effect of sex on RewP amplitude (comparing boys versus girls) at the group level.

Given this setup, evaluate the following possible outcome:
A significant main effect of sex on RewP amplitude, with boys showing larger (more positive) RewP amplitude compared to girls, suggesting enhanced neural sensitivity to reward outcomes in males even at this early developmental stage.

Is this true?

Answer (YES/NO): NO